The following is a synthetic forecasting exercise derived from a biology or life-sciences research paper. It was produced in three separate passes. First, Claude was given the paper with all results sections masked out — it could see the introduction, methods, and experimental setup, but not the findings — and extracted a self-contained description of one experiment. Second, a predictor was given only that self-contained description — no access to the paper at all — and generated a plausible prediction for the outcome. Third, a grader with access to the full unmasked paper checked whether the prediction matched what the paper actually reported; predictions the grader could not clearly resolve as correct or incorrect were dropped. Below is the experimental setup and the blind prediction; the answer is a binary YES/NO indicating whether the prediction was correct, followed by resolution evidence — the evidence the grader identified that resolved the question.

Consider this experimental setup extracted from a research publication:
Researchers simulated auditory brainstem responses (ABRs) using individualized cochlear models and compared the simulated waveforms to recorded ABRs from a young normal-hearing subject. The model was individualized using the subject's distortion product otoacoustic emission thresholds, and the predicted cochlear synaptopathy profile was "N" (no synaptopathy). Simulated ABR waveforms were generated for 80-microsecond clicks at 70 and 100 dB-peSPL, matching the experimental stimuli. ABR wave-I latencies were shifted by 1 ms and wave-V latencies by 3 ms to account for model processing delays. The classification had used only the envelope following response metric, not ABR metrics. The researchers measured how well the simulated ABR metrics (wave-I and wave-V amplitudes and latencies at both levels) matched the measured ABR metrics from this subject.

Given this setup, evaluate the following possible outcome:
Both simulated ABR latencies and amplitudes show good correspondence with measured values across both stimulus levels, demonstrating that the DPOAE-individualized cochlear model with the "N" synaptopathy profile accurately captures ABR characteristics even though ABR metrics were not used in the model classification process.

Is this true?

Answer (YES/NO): YES